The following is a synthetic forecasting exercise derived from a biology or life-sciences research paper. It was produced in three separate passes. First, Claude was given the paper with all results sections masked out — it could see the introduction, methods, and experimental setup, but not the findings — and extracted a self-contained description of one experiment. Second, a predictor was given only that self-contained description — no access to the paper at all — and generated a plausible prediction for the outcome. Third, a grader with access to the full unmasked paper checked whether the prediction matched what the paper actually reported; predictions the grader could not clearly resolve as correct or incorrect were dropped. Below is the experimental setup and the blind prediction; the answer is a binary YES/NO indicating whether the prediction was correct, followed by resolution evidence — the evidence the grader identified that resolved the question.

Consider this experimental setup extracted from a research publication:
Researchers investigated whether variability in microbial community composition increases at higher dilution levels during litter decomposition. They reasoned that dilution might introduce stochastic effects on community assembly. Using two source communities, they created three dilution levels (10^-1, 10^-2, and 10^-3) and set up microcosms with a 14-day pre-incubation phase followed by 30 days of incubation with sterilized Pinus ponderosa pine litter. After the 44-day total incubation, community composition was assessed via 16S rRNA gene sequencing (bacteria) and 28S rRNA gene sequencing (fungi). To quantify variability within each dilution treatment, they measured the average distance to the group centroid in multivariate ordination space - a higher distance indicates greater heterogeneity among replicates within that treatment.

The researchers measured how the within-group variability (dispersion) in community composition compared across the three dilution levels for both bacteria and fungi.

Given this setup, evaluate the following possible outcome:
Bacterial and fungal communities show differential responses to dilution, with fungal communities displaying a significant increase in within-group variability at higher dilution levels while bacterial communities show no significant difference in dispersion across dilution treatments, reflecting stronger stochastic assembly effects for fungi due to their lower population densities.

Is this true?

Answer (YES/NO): NO